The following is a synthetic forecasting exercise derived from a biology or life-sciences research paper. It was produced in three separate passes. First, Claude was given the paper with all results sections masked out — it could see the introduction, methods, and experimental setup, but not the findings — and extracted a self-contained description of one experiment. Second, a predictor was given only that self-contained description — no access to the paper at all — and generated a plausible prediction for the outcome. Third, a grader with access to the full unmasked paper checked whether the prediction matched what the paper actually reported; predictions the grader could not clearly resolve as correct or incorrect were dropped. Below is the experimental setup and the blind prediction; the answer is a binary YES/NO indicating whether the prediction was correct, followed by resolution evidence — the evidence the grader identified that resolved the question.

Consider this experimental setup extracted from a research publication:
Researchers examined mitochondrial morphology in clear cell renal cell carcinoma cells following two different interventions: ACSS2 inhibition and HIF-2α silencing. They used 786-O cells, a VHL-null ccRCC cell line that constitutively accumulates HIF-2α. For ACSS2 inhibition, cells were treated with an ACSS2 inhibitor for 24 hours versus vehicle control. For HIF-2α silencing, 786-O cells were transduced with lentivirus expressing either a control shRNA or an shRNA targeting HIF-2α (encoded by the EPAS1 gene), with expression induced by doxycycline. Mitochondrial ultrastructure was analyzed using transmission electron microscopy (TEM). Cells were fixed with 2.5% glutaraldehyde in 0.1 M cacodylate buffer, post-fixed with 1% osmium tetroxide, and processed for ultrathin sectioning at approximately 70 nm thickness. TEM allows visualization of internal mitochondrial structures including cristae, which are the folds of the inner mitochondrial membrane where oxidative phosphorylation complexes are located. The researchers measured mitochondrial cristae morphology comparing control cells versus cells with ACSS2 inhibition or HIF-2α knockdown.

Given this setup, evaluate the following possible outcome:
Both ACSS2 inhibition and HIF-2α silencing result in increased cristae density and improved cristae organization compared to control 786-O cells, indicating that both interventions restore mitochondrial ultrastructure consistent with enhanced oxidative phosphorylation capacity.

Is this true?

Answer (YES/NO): NO